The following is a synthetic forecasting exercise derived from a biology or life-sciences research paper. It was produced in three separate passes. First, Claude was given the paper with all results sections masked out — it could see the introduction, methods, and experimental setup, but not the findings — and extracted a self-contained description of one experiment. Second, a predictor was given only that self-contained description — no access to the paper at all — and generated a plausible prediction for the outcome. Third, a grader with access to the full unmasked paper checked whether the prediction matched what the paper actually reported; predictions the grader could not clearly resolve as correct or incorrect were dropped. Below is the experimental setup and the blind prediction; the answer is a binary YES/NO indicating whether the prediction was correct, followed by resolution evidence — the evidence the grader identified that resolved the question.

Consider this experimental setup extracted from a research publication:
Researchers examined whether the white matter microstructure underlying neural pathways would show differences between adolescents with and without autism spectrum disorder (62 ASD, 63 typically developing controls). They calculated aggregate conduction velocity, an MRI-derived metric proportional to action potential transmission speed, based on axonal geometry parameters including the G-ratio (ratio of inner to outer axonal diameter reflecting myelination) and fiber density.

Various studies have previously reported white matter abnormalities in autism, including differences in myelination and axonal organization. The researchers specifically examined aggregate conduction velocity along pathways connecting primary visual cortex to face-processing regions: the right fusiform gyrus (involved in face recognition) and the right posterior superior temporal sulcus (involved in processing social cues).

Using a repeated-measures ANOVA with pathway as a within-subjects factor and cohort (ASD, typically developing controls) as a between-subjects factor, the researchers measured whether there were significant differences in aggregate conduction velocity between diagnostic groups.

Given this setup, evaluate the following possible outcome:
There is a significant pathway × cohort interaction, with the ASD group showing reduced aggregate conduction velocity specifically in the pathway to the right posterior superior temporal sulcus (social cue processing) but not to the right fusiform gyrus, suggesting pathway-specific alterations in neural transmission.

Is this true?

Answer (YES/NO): NO